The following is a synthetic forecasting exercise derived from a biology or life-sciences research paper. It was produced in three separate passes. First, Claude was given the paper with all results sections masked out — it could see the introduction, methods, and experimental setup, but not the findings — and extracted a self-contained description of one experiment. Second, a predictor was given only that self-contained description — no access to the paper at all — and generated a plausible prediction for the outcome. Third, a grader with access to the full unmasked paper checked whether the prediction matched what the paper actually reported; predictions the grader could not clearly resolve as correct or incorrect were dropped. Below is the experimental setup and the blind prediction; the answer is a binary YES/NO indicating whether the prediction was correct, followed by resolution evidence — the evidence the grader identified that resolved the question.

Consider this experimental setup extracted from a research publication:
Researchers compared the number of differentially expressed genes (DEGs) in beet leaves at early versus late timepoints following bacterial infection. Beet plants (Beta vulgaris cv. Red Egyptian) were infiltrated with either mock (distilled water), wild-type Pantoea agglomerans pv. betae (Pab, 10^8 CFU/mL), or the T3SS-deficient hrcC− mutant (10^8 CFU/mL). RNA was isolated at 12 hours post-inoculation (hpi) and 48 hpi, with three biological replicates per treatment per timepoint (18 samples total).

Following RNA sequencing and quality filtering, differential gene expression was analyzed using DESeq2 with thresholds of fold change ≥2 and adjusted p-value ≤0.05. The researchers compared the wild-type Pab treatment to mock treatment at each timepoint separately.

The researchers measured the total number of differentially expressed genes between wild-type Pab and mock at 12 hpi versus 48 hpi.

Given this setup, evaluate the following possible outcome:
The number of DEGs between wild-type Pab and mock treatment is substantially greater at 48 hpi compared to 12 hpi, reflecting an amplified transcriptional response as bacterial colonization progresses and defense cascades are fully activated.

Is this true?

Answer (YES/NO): YES